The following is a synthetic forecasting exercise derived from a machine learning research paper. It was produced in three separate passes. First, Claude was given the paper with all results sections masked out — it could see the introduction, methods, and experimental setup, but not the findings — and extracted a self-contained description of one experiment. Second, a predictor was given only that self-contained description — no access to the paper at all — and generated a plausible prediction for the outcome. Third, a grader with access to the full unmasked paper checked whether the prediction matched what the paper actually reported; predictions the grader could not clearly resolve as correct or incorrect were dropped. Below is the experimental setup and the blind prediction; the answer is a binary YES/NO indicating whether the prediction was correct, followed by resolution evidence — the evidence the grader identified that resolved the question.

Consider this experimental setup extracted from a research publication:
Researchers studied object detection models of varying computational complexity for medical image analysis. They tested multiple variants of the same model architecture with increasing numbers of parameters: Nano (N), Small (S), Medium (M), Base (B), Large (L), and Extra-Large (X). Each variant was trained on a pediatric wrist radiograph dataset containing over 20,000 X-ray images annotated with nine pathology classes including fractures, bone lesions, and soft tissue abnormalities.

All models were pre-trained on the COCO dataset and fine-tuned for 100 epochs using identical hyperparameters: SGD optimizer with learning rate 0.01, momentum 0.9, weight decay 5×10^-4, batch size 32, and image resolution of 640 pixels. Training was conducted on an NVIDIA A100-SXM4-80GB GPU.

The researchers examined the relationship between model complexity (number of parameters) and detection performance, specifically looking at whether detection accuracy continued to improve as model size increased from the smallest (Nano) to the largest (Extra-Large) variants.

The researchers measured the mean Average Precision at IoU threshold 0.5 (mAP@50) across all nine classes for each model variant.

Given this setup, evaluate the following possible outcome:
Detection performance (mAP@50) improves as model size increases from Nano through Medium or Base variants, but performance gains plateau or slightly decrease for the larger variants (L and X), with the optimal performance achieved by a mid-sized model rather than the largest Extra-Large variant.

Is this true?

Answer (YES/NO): NO